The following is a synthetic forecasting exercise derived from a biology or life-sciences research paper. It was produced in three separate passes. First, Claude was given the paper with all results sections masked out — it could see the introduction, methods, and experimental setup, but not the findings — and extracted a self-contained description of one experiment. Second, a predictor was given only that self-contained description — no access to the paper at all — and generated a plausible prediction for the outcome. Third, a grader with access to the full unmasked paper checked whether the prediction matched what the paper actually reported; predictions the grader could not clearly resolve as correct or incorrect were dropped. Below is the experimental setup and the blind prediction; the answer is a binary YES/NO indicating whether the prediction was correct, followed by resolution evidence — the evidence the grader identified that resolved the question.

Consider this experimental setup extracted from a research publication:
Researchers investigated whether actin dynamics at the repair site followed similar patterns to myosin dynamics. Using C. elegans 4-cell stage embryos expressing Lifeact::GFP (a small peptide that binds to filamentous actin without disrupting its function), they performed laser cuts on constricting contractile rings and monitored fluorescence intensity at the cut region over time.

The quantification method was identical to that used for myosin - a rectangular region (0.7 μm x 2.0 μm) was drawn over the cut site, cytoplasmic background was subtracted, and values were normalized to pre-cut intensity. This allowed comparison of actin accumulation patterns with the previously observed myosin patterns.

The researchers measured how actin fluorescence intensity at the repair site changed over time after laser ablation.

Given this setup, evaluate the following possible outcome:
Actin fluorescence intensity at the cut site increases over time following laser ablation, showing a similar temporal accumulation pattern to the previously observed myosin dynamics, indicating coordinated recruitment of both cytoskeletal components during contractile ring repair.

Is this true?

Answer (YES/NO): NO